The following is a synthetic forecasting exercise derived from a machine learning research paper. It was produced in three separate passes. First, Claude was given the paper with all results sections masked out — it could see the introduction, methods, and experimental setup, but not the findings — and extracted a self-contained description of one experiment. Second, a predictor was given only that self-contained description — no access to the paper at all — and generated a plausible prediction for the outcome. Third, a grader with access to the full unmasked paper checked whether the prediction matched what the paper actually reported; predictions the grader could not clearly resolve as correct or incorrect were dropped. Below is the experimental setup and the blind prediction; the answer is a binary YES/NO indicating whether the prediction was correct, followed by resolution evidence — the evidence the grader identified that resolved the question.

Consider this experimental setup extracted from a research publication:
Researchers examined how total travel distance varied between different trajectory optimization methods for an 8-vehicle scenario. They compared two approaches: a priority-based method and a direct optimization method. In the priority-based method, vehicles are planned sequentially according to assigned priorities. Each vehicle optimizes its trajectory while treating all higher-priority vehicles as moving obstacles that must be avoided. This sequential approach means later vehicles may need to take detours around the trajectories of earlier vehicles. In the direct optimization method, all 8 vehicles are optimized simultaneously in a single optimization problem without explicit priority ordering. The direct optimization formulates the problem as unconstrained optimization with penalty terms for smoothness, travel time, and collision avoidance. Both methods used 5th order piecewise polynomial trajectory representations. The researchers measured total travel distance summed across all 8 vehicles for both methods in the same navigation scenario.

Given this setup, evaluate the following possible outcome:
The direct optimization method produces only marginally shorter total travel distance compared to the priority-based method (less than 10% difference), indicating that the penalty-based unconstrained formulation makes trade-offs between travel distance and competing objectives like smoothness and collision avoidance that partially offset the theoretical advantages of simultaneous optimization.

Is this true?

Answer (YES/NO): YES